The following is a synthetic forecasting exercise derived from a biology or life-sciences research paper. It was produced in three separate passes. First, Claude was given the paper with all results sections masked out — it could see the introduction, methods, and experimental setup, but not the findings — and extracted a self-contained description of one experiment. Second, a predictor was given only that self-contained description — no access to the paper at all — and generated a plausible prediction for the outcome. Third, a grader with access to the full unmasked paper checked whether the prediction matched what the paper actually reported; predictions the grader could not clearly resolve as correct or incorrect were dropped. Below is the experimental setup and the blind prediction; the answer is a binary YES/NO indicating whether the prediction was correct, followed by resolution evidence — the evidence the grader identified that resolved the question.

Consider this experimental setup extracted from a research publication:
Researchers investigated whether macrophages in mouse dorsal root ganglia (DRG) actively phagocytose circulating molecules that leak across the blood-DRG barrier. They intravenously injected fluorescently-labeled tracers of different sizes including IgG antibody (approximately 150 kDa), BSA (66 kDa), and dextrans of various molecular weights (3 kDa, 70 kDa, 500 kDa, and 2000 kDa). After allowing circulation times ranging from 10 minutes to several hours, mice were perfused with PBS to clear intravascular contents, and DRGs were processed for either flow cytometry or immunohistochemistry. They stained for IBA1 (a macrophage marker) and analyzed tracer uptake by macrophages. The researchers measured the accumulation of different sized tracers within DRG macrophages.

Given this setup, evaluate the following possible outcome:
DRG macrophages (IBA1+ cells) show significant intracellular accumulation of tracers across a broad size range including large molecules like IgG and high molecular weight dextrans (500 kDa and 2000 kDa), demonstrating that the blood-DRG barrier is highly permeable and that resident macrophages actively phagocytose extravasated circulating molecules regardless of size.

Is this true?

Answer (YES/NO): YES